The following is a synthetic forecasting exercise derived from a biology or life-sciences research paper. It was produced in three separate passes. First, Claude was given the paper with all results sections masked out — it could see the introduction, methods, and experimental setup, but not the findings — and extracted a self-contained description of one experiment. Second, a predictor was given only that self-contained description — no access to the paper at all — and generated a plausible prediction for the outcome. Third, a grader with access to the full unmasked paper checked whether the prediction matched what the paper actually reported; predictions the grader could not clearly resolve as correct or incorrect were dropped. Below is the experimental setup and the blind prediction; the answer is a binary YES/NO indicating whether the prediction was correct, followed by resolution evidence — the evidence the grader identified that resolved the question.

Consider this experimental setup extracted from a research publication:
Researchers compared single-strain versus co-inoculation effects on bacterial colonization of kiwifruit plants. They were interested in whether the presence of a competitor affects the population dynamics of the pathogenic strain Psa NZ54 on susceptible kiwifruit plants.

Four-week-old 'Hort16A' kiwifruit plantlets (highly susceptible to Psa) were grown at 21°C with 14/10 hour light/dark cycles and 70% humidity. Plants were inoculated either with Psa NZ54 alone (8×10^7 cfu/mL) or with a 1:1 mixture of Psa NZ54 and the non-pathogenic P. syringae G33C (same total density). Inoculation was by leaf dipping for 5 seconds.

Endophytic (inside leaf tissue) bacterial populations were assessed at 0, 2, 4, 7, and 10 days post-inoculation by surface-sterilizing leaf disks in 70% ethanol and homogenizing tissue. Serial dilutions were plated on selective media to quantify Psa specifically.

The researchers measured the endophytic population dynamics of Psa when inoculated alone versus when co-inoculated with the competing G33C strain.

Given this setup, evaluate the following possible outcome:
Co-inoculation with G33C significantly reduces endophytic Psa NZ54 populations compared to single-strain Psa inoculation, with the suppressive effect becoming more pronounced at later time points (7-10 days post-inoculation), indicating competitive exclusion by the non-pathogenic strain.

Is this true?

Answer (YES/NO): NO